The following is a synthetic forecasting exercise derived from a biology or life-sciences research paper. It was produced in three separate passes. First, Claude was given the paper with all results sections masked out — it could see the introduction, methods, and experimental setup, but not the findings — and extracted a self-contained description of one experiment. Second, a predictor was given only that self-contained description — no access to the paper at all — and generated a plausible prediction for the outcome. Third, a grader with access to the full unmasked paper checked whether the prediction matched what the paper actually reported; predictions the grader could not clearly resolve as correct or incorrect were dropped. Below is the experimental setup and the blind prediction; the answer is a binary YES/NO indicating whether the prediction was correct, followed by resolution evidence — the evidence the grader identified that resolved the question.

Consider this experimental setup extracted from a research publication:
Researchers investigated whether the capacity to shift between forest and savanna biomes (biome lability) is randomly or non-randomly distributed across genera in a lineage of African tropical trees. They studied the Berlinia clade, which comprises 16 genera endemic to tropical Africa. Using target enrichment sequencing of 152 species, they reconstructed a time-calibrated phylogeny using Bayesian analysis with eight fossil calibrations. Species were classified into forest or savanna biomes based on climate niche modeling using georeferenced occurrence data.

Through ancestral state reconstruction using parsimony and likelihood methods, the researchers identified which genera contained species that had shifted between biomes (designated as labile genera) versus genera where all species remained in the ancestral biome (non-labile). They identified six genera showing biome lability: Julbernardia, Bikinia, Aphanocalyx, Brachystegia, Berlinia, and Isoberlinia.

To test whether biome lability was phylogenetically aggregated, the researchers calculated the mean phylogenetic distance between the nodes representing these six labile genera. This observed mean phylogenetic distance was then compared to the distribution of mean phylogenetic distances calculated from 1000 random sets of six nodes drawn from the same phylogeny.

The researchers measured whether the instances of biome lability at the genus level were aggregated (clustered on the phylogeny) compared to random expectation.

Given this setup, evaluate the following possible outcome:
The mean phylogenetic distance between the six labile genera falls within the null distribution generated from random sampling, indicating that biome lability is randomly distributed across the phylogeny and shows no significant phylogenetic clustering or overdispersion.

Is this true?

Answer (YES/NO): YES